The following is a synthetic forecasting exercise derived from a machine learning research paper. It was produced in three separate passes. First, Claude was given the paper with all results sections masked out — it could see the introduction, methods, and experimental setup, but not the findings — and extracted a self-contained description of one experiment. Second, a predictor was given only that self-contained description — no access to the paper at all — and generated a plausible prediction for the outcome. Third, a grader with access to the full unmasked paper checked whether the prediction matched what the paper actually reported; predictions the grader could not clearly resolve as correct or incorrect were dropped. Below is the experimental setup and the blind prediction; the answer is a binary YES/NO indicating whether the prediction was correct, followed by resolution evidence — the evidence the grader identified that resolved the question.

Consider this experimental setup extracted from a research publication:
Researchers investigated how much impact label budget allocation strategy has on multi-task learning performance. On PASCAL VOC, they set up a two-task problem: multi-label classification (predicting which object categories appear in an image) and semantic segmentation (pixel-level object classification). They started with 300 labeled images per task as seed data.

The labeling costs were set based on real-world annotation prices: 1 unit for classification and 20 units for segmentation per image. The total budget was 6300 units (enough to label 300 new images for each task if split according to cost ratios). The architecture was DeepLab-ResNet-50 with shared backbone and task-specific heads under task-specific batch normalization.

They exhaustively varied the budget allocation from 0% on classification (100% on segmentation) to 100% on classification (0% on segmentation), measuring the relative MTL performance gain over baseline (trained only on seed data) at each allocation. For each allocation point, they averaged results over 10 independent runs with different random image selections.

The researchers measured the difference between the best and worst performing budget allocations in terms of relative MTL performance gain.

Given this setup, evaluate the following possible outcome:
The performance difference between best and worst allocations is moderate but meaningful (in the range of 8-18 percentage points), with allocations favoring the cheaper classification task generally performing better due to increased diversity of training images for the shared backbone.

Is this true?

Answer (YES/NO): NO